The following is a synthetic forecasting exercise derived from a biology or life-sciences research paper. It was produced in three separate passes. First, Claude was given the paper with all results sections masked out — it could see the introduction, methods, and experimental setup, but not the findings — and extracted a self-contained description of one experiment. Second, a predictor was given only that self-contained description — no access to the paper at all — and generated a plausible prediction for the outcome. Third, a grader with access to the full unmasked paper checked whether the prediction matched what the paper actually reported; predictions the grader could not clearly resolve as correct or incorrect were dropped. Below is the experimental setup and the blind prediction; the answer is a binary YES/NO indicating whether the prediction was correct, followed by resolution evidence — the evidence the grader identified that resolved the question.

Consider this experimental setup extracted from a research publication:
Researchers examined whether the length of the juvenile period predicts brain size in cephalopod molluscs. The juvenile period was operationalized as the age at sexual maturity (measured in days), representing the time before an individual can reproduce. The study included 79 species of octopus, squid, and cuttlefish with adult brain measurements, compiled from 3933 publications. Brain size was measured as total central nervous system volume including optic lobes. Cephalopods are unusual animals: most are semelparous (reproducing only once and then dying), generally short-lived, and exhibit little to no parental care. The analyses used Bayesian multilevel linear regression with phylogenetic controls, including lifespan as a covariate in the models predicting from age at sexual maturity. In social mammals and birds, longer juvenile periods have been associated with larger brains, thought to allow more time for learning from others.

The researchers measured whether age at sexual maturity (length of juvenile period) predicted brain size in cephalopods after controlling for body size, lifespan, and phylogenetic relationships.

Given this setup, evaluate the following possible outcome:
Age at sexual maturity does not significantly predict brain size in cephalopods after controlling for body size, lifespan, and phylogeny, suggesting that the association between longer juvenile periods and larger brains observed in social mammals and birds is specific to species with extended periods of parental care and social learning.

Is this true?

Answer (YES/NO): NO